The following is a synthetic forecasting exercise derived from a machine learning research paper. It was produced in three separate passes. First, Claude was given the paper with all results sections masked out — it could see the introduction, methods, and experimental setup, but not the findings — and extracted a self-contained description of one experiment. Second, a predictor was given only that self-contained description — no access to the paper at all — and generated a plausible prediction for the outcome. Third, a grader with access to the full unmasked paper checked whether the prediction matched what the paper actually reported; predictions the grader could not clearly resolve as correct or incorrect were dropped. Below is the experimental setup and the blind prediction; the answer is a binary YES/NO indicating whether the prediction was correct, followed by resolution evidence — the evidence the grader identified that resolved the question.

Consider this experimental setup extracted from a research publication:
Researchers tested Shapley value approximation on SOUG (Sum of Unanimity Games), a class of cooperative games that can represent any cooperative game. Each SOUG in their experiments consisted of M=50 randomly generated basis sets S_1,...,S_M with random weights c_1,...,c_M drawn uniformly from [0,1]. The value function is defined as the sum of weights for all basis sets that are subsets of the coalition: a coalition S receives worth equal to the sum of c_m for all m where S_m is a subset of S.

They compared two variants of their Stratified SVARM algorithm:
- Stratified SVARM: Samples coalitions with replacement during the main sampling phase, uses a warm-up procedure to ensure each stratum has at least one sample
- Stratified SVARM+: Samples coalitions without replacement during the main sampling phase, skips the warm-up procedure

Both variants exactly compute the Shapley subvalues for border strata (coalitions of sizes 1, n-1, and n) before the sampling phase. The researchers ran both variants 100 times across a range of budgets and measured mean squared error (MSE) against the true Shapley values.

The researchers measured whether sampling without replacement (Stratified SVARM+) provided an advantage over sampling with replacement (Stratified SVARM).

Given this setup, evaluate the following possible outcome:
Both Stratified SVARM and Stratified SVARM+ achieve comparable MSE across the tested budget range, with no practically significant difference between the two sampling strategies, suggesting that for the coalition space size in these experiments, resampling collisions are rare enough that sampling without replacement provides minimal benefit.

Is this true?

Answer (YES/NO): NO